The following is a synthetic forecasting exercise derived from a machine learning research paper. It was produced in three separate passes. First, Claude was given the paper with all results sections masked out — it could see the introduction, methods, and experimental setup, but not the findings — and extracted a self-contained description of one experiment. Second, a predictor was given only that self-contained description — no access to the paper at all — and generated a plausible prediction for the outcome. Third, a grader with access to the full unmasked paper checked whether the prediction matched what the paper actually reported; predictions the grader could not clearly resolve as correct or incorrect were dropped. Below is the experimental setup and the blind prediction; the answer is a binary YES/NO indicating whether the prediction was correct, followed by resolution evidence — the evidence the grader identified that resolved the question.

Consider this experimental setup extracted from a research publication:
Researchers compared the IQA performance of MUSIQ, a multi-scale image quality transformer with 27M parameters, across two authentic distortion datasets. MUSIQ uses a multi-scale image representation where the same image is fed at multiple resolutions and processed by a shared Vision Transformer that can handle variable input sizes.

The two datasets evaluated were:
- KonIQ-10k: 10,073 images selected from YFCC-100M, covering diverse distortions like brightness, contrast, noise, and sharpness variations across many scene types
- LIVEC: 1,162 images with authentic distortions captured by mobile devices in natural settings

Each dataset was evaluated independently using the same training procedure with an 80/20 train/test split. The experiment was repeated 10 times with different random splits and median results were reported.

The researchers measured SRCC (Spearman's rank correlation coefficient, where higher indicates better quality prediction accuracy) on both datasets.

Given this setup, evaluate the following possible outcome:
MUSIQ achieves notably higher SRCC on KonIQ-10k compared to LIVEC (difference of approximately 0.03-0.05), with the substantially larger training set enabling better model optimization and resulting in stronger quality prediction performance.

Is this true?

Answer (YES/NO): NO